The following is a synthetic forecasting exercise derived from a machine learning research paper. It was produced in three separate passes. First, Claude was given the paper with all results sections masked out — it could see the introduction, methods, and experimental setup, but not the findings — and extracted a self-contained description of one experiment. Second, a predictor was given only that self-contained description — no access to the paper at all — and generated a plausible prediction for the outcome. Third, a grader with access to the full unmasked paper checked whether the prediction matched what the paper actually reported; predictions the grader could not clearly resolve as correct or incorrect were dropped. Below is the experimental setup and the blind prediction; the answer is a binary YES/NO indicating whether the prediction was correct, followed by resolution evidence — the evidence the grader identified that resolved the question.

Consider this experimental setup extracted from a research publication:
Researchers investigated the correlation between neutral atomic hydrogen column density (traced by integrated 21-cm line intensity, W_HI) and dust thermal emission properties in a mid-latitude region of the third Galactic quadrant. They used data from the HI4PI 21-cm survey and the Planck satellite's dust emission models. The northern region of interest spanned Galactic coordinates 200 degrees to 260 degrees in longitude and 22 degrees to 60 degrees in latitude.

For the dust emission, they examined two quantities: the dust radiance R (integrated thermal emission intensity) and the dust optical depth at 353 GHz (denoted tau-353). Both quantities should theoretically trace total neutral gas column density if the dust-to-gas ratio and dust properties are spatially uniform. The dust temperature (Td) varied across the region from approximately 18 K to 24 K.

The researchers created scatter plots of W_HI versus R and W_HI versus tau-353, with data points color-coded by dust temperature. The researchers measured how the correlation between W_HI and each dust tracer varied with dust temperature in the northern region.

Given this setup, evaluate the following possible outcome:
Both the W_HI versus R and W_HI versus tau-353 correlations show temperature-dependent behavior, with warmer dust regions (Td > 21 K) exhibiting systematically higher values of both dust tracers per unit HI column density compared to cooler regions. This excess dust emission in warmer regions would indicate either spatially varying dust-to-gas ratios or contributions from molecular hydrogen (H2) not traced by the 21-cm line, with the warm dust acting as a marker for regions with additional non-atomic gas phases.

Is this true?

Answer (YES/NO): NO